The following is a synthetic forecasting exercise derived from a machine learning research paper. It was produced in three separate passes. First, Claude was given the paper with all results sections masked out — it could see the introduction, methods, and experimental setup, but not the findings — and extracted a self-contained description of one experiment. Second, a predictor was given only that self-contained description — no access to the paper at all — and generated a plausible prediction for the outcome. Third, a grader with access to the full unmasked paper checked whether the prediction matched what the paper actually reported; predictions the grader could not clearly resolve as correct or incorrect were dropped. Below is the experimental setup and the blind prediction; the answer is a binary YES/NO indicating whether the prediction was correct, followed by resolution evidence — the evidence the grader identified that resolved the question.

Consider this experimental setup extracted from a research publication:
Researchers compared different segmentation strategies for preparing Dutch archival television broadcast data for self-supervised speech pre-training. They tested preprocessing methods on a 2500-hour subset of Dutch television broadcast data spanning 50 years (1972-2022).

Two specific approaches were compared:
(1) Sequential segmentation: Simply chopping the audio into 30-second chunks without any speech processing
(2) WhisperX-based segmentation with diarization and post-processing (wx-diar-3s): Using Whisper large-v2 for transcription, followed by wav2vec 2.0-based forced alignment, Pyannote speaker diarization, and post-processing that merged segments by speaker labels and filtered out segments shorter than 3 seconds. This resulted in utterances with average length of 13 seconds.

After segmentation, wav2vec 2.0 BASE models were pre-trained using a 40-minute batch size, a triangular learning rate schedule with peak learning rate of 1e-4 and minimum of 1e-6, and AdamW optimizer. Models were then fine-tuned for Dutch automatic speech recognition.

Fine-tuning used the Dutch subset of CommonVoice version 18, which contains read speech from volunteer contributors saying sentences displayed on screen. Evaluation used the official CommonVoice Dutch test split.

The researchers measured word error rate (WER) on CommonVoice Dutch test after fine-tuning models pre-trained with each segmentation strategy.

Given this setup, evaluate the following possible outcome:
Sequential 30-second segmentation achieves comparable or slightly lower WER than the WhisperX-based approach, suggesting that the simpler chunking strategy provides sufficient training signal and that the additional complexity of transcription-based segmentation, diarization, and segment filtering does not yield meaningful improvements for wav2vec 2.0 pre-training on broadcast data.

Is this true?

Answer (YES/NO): NO